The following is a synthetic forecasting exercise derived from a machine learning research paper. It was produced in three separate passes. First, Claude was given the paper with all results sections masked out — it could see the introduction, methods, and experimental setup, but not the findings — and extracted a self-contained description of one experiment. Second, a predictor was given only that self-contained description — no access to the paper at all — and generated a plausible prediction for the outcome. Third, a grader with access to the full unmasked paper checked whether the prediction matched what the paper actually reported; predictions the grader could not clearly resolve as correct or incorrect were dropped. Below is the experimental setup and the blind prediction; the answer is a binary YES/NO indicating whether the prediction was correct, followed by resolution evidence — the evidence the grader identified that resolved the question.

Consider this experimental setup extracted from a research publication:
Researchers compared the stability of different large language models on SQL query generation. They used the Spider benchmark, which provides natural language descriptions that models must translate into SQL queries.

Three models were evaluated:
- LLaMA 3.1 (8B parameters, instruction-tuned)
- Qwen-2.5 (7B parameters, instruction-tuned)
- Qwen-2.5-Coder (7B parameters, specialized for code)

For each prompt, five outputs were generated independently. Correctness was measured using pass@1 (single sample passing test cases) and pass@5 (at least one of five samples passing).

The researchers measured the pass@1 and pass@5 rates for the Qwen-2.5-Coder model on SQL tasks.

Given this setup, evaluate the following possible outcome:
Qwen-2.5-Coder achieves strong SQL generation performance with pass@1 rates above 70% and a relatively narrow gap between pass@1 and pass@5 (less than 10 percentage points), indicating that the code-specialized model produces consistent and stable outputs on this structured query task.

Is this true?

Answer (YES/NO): NO